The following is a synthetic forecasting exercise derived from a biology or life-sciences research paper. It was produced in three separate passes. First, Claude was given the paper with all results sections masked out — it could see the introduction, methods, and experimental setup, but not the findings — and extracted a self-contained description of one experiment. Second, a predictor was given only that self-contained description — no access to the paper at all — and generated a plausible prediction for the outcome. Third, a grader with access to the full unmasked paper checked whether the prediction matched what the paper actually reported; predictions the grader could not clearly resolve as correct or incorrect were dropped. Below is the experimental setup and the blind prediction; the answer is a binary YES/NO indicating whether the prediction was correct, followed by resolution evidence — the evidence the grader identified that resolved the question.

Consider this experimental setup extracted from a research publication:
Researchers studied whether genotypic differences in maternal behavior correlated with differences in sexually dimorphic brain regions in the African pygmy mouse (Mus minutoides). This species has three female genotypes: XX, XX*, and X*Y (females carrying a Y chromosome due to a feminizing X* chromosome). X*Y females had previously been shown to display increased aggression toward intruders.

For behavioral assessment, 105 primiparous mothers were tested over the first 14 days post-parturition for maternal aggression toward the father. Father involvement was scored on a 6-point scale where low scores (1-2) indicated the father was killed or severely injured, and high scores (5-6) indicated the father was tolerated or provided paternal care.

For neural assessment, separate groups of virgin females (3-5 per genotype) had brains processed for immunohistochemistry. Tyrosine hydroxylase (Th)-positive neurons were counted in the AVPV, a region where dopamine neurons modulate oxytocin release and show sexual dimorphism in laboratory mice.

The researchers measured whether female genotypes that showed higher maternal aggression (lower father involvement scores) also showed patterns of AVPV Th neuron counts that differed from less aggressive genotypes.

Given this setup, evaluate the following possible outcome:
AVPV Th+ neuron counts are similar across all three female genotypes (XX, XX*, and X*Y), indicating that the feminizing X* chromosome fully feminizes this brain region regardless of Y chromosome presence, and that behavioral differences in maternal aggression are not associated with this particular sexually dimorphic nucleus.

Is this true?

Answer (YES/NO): NO